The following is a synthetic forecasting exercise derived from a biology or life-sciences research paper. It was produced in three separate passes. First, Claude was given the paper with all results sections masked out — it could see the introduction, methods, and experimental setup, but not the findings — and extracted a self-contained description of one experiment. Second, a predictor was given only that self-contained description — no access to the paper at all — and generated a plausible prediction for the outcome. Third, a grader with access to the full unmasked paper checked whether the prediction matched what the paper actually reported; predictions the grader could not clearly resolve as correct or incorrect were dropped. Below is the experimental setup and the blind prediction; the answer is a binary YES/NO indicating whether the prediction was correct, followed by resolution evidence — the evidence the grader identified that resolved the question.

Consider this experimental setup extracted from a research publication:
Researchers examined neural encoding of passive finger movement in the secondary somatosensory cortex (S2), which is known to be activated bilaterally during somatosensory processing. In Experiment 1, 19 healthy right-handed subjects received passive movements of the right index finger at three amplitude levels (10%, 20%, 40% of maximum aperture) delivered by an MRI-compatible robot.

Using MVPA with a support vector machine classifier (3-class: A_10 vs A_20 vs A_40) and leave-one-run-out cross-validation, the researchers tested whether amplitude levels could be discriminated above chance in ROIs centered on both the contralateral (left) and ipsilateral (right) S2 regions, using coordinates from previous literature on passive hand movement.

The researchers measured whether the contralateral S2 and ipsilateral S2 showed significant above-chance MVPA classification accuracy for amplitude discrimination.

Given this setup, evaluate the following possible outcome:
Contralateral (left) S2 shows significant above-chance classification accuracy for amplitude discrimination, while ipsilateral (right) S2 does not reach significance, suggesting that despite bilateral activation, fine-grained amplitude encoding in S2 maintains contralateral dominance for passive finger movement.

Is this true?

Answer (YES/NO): NO